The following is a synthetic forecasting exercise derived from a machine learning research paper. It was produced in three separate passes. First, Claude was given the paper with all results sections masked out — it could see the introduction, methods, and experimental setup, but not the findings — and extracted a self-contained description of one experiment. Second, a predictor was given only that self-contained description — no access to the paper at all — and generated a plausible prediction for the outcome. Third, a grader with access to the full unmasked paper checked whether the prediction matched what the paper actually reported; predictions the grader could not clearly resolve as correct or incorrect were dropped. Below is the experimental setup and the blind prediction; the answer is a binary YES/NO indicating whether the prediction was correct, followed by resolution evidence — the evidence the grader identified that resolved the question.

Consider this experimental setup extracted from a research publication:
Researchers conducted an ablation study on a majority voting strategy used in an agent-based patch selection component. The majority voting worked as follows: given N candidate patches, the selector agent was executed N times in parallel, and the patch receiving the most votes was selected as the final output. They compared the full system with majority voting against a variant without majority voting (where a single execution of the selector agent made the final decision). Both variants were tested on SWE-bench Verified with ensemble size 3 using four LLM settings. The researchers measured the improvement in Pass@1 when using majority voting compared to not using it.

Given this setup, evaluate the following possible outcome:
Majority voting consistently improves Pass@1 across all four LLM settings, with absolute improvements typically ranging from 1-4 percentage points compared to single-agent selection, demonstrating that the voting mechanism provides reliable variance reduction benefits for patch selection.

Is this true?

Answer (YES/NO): YES